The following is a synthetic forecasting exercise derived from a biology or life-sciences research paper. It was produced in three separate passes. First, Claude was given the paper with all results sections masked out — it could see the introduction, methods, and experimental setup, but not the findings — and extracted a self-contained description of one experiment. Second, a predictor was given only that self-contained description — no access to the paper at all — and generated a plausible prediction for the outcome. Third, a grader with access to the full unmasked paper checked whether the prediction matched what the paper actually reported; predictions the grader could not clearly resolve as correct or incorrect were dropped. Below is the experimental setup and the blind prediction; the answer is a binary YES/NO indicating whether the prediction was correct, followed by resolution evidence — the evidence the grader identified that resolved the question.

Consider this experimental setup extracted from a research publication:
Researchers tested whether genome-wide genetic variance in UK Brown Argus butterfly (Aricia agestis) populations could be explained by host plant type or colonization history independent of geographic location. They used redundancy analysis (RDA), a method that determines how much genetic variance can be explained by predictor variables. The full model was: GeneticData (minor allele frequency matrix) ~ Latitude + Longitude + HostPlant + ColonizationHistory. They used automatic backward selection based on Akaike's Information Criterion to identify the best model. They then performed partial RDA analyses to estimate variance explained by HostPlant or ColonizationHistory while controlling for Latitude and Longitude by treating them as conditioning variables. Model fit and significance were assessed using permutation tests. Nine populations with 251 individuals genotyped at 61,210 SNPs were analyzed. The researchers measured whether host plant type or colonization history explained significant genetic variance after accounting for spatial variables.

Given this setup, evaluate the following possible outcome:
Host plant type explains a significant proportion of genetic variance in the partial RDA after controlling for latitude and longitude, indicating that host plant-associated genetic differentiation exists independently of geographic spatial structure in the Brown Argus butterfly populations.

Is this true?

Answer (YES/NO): NO